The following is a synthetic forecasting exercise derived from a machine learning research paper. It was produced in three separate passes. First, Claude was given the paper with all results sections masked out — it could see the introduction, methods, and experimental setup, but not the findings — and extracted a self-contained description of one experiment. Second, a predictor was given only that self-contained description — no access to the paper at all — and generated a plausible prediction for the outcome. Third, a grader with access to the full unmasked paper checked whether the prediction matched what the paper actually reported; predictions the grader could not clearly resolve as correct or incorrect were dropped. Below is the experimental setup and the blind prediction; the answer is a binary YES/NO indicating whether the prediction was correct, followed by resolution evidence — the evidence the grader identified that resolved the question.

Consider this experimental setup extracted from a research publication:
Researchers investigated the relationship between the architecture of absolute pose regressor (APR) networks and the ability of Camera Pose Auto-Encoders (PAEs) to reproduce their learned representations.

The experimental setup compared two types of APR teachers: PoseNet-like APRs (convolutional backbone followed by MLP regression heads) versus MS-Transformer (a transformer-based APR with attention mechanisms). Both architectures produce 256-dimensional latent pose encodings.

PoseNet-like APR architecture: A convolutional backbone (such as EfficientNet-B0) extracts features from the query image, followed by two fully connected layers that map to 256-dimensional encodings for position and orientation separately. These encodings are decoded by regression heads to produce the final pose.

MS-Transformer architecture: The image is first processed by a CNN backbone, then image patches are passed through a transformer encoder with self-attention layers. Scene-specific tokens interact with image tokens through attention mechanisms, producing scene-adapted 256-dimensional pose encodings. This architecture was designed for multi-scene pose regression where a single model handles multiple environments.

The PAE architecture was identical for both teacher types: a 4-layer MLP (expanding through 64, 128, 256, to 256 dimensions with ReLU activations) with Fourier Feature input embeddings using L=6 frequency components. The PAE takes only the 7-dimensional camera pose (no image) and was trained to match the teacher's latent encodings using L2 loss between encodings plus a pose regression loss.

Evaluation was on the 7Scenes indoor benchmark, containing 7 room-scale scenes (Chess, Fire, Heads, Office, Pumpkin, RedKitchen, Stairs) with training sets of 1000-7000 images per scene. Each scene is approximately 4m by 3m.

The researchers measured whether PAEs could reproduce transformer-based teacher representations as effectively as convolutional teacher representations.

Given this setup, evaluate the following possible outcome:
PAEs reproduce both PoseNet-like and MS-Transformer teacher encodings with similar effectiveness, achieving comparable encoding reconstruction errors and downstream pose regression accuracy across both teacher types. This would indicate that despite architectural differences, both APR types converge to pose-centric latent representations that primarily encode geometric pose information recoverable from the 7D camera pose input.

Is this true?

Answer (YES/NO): YES